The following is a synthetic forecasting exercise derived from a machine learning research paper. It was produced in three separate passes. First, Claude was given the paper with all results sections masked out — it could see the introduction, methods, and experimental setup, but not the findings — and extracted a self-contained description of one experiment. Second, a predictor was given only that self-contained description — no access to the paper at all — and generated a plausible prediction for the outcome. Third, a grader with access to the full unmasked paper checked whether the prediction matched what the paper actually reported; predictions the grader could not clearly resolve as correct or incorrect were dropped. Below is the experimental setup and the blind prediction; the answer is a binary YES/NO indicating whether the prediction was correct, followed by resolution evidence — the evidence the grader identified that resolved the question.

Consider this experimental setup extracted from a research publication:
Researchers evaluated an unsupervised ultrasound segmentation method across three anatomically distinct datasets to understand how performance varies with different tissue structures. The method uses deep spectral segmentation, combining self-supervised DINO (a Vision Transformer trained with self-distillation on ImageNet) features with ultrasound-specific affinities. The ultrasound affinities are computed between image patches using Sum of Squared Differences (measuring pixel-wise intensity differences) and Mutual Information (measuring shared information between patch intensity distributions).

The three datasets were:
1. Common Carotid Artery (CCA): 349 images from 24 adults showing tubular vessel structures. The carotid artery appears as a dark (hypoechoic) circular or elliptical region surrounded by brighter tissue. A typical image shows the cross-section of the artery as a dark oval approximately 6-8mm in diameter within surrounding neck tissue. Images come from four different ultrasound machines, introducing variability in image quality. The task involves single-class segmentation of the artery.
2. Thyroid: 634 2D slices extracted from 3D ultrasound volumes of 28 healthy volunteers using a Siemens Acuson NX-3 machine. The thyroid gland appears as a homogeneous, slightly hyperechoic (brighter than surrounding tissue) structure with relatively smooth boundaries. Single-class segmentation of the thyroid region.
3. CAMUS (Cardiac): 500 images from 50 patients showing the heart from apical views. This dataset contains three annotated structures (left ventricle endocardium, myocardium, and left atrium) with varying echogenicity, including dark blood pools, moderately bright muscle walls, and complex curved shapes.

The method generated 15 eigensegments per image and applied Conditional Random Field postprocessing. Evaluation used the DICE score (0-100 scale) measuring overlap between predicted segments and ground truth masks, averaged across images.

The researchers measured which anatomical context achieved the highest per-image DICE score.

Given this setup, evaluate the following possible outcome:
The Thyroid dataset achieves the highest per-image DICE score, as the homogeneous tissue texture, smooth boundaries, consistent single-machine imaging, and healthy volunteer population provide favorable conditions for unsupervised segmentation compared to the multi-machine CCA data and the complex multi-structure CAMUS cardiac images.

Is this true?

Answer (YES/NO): NO